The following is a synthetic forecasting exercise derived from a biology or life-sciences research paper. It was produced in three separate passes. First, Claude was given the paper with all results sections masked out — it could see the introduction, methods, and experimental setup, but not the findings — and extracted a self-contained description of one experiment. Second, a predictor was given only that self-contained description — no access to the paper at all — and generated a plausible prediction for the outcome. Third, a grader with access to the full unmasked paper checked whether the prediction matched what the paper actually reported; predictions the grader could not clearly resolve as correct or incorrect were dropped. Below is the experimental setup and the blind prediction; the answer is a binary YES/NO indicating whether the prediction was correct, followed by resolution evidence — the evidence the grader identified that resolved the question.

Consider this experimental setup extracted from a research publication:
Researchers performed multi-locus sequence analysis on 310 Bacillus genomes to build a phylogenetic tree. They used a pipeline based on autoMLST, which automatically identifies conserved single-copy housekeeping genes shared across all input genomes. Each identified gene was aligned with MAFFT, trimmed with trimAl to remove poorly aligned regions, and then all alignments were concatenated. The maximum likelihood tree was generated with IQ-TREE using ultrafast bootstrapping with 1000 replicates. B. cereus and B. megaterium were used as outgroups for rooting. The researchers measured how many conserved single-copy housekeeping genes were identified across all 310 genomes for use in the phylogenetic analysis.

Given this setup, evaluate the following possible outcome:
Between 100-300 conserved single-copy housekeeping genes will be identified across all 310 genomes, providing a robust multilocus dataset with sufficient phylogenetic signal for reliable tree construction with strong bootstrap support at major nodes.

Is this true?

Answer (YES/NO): NO